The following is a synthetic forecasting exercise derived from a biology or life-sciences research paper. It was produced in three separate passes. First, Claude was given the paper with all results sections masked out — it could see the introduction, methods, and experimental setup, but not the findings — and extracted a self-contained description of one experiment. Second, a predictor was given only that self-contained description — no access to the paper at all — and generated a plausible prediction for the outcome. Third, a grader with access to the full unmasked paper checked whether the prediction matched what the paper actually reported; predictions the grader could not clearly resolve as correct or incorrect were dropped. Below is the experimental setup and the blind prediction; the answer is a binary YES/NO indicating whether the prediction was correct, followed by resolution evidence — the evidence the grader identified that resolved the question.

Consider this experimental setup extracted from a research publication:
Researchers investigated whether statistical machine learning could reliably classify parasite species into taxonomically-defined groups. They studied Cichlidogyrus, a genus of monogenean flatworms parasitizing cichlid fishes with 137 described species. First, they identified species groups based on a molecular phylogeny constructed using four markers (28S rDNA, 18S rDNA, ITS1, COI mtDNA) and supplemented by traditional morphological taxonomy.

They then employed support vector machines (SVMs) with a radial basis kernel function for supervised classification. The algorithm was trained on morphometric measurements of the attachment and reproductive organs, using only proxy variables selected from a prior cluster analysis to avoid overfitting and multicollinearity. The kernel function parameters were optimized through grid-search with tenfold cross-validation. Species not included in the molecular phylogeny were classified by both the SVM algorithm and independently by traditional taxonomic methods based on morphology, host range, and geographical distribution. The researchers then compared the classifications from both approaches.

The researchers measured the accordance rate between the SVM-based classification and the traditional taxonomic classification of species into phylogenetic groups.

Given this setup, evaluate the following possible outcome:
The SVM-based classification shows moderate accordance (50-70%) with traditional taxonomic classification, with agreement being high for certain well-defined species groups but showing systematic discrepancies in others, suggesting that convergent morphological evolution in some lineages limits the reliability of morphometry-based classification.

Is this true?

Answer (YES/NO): NO